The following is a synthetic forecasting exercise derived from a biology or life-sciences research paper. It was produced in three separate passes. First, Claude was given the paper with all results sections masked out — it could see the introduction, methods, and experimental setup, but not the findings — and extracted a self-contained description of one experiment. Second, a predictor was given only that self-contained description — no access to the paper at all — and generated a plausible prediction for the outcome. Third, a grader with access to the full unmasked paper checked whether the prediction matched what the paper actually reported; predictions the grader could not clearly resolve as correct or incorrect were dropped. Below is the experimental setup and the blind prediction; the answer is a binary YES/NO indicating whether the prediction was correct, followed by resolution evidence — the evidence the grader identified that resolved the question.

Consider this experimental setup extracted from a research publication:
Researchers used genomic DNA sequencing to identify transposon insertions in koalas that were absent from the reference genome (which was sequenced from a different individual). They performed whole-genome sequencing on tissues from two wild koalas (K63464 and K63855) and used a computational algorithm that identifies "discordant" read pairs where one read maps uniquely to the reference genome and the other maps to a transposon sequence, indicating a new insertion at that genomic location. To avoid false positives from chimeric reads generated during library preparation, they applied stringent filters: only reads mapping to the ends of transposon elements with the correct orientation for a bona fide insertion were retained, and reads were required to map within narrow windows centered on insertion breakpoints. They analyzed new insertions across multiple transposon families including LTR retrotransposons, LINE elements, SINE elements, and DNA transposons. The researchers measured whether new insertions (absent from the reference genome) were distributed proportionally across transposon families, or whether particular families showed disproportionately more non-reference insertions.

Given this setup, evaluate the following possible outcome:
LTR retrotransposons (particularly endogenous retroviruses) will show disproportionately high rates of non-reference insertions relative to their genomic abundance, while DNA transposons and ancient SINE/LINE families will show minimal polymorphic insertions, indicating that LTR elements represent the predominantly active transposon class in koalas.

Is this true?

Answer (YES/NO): YES